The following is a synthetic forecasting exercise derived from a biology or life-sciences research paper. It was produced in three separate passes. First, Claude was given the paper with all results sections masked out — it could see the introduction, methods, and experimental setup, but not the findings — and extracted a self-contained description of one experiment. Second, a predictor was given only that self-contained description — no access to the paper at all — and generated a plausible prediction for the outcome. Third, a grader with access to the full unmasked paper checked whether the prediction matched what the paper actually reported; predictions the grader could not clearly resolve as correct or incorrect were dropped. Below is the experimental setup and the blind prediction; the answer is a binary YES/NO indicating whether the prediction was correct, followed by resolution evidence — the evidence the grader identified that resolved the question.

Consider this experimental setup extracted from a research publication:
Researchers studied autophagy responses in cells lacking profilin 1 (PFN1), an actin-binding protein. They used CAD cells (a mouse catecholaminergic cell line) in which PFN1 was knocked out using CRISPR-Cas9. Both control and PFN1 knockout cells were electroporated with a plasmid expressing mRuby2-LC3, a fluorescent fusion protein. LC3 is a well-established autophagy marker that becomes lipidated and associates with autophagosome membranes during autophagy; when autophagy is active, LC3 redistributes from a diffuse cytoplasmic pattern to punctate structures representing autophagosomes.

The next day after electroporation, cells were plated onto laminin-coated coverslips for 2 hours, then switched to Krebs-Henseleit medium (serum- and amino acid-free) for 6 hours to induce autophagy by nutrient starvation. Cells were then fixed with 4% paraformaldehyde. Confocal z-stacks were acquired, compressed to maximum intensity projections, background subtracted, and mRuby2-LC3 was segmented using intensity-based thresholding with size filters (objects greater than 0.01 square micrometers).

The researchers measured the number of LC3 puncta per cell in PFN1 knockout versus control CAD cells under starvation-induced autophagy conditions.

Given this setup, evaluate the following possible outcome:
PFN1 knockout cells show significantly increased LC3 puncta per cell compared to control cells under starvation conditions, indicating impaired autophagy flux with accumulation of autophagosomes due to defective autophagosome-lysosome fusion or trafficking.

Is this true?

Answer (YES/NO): NO